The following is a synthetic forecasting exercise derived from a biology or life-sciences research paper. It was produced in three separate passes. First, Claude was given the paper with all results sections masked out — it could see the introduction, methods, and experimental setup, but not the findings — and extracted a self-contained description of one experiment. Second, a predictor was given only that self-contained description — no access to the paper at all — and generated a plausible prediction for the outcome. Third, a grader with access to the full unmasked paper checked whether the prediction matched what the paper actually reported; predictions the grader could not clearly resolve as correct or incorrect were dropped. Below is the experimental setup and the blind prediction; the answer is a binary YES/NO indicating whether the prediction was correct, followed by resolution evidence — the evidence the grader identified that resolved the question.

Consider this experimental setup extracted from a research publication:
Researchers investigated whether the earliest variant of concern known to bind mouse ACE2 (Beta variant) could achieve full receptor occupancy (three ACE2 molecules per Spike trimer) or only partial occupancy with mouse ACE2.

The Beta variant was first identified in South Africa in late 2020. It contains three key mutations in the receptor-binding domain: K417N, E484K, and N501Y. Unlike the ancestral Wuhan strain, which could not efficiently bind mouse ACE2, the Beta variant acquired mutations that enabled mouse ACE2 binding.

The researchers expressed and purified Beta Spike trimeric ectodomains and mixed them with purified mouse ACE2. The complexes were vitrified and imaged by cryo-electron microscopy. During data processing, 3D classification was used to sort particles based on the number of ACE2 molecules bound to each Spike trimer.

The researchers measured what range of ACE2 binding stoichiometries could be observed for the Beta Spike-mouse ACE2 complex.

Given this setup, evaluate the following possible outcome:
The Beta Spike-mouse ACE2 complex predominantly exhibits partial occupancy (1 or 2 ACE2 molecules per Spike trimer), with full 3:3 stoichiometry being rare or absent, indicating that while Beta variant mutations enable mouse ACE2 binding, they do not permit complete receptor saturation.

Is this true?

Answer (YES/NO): YES